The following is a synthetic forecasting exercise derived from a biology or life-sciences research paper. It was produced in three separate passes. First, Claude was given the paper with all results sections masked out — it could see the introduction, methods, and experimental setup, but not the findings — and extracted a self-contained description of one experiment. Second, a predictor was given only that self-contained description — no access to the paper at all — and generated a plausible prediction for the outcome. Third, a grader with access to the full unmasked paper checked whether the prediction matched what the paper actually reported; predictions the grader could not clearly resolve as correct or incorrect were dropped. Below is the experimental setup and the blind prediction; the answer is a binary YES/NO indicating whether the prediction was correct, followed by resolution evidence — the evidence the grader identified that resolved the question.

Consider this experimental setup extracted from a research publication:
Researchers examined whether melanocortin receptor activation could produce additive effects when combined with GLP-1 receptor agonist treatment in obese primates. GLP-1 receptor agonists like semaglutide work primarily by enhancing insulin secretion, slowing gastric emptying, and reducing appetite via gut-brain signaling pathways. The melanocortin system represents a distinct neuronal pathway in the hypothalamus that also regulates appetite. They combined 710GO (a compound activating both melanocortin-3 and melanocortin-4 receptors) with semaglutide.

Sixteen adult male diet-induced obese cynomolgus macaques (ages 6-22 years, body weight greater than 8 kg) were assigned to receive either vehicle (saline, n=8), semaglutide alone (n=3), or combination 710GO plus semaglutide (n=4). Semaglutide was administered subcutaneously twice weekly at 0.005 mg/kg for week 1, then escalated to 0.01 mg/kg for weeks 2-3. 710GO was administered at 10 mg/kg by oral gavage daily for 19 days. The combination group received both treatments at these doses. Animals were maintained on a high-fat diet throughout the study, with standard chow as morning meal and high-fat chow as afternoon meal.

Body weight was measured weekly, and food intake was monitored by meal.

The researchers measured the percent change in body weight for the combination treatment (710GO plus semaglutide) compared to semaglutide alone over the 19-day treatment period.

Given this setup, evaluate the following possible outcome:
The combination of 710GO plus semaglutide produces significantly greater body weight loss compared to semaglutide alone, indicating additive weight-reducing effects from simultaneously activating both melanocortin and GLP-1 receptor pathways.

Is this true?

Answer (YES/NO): YES